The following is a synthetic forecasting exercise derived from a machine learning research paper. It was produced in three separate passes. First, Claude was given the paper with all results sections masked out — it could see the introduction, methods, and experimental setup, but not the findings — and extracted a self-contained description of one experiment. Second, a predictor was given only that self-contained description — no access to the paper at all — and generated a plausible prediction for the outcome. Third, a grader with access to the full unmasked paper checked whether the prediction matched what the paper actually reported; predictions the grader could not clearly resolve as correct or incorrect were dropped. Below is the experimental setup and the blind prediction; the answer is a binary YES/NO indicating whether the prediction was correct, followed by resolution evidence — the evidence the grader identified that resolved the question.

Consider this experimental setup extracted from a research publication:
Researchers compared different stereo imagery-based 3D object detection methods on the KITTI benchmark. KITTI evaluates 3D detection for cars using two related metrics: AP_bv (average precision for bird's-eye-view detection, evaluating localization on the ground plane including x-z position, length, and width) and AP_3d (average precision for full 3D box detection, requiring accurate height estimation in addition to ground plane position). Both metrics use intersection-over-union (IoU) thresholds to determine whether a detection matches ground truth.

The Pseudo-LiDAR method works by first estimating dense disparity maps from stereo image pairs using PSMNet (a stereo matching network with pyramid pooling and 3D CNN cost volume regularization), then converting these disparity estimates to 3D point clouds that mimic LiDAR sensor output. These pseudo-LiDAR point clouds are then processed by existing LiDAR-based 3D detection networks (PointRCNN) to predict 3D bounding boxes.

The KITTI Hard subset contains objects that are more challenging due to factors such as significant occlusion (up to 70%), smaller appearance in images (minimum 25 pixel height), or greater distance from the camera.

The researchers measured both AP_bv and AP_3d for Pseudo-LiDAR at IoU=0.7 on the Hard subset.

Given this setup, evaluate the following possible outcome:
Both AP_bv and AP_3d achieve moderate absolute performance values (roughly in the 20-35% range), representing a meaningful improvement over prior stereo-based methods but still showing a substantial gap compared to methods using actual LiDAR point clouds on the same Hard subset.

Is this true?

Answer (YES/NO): NO